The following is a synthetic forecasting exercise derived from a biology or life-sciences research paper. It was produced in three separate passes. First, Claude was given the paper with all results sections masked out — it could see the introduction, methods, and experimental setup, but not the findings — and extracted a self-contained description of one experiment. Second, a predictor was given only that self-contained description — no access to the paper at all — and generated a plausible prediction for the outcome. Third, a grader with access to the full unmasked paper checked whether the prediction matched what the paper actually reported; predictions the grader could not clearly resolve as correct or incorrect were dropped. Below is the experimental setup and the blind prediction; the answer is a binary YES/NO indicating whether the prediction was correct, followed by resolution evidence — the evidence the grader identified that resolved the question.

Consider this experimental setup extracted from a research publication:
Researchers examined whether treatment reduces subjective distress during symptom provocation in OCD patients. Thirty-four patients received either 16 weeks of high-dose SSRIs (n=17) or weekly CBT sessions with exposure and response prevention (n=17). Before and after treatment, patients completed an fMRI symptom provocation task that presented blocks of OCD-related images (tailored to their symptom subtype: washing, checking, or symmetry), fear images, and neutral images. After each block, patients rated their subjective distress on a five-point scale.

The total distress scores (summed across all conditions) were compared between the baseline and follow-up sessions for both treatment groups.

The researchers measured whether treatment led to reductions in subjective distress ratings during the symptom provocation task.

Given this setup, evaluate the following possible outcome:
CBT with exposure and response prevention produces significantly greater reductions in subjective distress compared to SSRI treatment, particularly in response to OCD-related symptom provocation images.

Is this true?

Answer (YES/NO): NO